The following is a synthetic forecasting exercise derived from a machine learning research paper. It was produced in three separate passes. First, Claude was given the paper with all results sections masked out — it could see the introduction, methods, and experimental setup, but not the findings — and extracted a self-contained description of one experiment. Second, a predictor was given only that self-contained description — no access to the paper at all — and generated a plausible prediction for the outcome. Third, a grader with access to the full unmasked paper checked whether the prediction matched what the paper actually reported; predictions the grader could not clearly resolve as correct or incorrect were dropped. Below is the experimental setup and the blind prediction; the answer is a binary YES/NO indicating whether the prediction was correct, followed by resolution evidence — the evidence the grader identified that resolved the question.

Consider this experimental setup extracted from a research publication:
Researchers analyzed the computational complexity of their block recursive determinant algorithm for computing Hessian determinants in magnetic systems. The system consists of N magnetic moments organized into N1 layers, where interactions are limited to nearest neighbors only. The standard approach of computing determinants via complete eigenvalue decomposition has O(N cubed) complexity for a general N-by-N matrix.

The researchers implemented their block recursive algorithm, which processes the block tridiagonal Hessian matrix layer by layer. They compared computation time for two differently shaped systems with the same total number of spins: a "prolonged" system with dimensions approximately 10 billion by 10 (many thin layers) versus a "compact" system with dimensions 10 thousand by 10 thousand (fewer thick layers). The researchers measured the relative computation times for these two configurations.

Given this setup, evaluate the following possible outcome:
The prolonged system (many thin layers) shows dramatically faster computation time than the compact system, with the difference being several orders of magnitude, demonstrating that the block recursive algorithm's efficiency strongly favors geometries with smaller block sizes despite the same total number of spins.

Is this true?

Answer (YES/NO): YES